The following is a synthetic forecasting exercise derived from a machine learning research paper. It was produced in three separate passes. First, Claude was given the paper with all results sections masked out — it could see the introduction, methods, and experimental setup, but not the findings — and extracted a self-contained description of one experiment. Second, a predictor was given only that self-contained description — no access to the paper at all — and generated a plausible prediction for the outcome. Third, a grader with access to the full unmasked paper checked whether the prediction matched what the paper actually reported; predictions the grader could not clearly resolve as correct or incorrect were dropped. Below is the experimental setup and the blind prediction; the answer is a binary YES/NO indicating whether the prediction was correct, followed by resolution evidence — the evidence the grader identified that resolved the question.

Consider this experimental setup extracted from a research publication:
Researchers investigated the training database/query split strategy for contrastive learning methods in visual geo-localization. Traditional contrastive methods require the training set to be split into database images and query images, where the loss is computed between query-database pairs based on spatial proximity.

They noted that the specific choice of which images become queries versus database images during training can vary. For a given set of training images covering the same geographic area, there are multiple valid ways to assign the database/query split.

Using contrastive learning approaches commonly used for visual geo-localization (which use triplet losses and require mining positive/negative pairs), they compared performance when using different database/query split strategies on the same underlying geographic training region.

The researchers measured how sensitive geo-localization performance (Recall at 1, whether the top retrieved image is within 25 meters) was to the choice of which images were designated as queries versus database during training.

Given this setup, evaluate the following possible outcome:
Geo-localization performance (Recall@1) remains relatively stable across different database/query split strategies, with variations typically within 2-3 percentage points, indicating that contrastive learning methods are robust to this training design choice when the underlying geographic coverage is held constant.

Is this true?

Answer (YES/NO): NO